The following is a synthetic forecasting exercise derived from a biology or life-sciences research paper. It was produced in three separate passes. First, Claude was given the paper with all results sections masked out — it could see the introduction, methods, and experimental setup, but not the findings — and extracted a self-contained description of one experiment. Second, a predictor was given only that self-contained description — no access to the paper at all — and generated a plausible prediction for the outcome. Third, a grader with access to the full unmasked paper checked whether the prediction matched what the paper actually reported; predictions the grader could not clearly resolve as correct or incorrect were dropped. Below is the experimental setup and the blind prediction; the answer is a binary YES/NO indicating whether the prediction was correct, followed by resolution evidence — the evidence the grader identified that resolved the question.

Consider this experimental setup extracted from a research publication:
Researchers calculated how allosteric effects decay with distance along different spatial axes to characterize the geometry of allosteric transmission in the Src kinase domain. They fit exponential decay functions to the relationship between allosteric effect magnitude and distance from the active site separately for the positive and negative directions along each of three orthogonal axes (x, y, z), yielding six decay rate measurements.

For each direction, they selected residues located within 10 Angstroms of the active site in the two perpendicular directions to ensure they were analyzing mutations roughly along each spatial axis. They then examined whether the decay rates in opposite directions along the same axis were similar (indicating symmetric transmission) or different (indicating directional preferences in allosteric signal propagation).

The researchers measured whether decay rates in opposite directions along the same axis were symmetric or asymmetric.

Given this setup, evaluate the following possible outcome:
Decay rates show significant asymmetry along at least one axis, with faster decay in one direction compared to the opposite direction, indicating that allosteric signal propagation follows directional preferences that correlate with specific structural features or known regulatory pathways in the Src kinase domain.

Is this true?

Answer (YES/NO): NO